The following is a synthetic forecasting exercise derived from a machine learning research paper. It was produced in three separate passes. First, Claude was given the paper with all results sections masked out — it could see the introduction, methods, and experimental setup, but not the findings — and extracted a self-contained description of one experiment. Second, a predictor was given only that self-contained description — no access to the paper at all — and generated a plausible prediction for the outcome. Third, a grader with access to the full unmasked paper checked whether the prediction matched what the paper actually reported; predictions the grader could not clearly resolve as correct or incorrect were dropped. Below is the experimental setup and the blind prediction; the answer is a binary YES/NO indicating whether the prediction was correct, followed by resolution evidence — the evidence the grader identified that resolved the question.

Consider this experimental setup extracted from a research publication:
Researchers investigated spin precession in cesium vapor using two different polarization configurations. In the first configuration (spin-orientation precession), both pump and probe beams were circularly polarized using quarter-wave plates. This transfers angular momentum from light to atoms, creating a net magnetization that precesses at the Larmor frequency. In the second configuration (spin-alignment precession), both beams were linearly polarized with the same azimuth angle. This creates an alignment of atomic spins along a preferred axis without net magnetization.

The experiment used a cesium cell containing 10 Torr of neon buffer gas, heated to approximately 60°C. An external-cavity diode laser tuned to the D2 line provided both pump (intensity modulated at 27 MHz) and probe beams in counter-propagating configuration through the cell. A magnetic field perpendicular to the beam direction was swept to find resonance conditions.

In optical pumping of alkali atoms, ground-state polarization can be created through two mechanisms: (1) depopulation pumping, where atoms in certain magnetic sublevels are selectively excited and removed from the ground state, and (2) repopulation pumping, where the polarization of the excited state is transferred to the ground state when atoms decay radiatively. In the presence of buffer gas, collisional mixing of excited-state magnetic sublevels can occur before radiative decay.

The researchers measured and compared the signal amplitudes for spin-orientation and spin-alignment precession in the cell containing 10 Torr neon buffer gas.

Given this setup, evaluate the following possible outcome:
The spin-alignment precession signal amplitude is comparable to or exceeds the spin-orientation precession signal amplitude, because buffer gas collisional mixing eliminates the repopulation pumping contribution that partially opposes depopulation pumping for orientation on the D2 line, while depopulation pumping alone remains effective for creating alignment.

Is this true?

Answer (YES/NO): NO